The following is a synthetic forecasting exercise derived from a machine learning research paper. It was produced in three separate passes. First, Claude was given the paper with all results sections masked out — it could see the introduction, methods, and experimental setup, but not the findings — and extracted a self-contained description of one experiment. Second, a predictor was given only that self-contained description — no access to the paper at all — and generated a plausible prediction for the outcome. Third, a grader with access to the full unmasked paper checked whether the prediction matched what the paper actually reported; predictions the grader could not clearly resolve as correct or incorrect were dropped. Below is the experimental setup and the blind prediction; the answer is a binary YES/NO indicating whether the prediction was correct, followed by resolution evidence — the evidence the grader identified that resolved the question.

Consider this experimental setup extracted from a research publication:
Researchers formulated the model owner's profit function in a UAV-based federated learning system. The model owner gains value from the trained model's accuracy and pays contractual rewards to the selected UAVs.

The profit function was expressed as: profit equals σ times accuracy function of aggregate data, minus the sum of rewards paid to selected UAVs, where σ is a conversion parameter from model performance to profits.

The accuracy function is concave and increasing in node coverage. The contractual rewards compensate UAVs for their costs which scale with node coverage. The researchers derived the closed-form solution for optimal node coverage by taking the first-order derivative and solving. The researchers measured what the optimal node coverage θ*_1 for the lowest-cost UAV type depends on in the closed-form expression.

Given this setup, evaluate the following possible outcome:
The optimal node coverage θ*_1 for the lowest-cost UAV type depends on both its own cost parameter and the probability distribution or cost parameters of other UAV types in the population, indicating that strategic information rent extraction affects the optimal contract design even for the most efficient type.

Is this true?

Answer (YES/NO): NO